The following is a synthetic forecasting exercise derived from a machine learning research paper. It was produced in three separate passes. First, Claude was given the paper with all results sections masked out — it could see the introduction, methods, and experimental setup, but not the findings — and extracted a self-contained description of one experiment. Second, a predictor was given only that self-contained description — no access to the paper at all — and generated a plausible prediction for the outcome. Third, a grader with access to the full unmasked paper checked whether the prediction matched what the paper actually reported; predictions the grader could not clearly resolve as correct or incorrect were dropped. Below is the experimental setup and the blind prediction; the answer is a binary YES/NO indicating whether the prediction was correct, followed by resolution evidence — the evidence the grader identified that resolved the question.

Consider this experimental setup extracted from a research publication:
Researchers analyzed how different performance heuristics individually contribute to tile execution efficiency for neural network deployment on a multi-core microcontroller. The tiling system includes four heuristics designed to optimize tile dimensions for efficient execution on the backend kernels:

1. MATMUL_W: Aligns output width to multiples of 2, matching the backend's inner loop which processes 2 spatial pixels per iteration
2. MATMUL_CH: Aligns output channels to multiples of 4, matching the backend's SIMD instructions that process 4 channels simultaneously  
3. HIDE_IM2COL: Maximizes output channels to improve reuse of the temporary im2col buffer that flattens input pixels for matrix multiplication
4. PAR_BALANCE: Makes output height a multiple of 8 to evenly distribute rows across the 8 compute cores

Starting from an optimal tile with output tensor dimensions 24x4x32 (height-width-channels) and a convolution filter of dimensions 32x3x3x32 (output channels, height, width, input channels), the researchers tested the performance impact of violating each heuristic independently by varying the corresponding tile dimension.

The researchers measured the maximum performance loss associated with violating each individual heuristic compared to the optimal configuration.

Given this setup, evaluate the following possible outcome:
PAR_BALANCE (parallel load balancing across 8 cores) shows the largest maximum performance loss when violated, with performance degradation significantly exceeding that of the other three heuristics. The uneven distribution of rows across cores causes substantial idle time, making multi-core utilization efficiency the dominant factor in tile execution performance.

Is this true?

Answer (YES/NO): NO